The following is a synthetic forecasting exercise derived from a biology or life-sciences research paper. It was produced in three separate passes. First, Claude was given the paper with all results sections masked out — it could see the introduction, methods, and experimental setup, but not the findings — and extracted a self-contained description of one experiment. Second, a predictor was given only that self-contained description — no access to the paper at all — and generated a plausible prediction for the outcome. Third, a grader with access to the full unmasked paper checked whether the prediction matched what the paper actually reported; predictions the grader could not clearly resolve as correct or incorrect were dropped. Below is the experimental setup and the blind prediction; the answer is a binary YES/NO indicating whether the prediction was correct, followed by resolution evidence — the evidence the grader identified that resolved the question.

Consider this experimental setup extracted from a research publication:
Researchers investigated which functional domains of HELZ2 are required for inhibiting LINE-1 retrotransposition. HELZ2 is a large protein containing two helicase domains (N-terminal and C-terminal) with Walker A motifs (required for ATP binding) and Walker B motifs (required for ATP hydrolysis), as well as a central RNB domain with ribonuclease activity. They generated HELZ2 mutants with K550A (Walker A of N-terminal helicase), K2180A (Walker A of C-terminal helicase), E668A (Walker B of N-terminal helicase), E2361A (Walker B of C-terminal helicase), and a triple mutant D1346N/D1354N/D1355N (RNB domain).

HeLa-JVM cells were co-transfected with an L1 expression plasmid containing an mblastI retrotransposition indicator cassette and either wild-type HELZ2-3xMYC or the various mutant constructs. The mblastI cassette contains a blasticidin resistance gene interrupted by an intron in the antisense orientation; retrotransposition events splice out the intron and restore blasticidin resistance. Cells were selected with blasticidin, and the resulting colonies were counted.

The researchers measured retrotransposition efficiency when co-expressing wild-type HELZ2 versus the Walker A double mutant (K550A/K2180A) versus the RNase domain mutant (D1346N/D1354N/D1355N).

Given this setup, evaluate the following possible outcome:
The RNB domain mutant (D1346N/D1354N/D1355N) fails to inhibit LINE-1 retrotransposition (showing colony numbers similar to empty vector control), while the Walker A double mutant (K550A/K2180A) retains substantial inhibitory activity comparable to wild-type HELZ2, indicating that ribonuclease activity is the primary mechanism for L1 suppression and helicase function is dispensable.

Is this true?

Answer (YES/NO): NO